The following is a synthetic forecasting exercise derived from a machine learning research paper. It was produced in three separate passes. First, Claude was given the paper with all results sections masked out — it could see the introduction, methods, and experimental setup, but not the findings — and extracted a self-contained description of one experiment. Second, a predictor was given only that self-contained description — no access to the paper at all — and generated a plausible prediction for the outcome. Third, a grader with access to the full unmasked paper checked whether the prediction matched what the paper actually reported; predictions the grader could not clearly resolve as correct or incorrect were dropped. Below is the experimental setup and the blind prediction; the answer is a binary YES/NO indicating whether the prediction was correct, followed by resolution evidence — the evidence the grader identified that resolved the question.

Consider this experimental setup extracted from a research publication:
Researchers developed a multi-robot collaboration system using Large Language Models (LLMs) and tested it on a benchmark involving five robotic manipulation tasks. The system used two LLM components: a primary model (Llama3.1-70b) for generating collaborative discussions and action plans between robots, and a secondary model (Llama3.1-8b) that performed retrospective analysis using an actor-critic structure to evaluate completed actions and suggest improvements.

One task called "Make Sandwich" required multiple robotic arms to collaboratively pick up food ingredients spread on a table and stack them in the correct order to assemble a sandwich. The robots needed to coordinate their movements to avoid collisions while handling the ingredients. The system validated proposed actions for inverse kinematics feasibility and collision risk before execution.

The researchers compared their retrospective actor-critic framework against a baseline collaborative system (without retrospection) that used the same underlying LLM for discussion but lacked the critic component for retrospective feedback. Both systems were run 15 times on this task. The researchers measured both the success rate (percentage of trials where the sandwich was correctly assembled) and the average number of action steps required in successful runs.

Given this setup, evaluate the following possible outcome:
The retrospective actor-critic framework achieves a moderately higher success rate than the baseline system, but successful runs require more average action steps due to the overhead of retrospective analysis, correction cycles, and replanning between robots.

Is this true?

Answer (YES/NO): YES